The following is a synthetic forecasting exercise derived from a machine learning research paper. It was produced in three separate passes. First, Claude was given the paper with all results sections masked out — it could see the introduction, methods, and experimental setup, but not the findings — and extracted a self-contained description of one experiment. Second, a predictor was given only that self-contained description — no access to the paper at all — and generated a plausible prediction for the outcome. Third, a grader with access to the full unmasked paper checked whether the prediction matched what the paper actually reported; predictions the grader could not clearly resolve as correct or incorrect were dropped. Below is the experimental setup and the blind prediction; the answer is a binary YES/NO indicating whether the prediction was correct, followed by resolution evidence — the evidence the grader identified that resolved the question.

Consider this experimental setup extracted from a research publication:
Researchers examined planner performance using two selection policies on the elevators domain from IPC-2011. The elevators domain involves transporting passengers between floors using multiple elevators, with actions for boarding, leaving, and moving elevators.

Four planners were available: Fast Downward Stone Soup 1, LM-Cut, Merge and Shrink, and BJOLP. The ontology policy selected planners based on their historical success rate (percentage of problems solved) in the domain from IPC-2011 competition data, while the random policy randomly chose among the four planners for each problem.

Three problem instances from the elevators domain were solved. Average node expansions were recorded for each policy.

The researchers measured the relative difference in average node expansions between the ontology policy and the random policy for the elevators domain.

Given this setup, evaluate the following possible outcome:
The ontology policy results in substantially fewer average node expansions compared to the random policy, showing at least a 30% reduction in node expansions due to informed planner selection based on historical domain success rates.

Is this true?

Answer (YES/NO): YES